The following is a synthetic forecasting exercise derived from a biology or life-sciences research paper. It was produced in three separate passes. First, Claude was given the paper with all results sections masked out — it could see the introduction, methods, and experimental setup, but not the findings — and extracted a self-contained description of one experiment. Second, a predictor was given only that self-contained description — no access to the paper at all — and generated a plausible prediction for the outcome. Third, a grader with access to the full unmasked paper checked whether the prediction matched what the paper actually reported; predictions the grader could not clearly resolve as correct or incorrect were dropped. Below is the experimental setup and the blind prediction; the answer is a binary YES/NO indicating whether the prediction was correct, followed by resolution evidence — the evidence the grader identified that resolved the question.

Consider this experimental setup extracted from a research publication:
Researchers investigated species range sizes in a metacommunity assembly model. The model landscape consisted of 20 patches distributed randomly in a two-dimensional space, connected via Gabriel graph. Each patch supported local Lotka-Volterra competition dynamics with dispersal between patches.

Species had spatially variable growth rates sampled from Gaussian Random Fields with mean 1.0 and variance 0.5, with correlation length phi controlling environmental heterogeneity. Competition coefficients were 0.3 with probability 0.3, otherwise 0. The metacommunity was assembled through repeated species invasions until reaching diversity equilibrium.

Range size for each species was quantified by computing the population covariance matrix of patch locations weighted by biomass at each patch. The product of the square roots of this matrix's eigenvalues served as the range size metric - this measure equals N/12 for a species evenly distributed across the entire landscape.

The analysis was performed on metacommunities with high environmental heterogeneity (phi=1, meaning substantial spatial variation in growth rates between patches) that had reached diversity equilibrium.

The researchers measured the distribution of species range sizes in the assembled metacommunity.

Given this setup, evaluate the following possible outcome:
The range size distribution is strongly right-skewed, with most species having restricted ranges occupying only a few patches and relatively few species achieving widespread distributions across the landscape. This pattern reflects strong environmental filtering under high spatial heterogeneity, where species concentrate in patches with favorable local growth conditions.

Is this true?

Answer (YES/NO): NO